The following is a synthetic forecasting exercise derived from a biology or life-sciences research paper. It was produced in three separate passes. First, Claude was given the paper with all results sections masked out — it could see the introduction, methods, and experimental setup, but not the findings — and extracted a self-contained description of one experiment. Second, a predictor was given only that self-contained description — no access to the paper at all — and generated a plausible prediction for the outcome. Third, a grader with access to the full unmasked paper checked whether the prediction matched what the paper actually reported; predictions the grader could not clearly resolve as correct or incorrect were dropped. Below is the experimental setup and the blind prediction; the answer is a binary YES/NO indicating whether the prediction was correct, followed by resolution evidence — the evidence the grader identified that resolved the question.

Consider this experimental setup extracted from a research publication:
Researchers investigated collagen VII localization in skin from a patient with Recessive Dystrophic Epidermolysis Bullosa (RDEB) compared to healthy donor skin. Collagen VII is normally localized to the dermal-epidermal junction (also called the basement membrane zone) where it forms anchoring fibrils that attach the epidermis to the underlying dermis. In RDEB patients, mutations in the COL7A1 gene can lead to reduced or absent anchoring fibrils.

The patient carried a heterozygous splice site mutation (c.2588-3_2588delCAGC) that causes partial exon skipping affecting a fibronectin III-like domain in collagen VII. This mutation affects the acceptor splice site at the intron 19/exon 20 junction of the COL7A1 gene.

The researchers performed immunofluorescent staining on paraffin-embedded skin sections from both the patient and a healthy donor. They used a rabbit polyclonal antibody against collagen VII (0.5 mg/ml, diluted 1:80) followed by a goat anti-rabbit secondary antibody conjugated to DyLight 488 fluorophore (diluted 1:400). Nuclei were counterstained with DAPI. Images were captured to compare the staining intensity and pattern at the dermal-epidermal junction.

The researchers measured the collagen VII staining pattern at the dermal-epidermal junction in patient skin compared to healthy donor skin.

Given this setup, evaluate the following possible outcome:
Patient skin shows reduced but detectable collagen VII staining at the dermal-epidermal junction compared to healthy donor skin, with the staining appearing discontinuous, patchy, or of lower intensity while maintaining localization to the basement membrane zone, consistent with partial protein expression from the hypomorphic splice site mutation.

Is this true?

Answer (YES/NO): YES